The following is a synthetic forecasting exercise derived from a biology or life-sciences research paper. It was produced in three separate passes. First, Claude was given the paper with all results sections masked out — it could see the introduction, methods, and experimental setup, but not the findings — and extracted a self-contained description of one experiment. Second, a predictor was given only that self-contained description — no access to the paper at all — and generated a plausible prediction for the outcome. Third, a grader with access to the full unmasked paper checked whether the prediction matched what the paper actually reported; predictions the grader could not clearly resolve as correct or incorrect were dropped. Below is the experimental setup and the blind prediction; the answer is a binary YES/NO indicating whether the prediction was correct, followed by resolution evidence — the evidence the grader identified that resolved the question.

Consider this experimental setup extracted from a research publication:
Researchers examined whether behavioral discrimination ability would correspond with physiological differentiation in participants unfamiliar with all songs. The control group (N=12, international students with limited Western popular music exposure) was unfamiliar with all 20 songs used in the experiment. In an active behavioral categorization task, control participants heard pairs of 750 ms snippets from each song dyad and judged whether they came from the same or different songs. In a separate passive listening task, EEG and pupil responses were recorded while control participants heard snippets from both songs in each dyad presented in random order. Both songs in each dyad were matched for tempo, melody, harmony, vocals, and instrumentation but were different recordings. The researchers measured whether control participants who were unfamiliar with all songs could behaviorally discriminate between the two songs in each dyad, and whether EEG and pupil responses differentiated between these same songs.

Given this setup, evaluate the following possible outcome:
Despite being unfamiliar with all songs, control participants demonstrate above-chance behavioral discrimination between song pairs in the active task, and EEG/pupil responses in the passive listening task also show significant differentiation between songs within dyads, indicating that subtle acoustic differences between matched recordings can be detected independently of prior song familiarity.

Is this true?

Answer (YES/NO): NO